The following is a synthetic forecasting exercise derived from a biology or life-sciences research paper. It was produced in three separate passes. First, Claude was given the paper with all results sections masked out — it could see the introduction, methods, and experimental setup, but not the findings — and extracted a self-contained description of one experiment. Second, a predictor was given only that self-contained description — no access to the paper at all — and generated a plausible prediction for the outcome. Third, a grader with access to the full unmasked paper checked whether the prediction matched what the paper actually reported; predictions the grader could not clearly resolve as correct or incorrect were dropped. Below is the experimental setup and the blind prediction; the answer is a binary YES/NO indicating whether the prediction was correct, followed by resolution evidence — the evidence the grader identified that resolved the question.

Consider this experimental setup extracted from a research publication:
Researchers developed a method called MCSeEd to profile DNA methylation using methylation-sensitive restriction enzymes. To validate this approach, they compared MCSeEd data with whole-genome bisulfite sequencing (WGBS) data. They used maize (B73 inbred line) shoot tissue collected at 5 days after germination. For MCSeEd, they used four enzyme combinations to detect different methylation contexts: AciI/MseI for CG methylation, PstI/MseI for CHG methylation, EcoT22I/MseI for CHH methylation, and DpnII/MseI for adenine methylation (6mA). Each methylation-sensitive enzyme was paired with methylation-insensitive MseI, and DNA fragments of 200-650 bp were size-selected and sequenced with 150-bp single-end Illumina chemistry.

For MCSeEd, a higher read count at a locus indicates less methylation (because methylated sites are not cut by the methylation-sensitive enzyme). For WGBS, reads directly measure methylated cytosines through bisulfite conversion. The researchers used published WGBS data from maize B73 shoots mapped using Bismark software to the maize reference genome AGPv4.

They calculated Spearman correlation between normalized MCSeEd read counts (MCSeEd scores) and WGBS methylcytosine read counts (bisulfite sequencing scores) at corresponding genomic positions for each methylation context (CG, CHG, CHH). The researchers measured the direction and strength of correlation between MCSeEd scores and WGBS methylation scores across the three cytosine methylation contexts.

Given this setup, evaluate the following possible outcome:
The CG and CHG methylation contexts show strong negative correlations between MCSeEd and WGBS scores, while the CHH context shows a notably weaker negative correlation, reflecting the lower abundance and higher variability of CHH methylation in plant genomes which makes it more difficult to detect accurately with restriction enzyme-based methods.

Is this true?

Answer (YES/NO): NO